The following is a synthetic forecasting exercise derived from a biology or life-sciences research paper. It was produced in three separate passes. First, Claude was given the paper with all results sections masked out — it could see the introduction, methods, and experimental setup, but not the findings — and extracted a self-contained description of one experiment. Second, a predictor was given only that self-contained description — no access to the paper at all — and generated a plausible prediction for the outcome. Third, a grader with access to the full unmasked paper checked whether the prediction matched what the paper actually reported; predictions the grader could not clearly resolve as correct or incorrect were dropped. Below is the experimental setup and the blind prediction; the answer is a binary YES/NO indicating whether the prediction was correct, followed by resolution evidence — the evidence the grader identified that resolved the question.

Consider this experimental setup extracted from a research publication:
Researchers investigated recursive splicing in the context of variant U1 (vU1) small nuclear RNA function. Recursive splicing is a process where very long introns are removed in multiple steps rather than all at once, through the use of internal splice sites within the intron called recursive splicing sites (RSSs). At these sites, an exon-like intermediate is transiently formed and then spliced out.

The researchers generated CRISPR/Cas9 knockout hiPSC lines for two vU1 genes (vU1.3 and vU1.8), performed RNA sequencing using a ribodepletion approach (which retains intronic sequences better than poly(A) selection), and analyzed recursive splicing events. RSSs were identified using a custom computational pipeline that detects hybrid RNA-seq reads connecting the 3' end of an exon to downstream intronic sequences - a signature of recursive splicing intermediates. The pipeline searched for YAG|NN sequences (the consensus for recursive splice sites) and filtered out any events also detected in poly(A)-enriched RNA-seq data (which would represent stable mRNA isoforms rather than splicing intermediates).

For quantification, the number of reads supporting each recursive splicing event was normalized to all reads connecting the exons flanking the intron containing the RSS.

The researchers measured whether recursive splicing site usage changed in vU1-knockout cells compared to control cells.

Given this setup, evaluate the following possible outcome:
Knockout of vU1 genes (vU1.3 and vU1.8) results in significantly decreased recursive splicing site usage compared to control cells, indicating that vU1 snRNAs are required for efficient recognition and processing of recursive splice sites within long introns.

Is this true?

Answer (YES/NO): YES